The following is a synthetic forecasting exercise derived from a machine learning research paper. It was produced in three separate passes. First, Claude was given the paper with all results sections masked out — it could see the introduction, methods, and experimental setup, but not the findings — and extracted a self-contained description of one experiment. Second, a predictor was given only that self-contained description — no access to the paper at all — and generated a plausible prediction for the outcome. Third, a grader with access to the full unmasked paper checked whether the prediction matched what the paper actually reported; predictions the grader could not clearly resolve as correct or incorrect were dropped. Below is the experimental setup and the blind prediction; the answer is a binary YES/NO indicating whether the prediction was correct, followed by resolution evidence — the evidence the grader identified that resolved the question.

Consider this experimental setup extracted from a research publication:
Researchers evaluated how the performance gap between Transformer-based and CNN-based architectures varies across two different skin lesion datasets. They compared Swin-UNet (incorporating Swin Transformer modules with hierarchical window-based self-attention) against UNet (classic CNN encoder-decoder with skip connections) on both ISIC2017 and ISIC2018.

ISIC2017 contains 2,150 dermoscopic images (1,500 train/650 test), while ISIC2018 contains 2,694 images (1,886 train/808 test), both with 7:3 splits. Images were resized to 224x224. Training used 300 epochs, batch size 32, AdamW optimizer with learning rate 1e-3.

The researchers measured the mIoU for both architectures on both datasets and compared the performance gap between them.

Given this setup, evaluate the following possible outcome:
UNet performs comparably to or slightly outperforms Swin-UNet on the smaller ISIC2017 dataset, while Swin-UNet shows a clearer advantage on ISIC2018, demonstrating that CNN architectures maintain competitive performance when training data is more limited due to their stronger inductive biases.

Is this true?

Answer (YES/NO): NO